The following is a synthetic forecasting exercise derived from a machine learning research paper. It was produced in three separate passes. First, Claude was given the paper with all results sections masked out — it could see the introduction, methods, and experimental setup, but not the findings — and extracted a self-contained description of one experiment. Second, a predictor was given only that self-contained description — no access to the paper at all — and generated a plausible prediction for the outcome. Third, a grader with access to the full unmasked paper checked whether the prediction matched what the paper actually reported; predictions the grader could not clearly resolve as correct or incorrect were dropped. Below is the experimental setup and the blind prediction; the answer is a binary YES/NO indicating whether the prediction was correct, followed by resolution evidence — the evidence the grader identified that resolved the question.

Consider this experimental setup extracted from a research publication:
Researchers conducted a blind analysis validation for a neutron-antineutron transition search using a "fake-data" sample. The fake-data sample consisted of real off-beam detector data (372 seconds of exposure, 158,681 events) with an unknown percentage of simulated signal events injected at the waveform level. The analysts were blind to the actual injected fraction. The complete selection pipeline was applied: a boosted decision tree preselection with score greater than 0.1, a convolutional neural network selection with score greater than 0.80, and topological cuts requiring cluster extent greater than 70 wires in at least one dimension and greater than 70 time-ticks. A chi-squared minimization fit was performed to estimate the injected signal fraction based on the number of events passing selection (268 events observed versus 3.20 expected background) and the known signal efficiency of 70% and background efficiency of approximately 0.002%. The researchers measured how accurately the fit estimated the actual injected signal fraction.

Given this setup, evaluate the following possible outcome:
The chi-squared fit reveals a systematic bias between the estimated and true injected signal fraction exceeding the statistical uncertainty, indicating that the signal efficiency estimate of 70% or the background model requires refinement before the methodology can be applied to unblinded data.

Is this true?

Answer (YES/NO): NO